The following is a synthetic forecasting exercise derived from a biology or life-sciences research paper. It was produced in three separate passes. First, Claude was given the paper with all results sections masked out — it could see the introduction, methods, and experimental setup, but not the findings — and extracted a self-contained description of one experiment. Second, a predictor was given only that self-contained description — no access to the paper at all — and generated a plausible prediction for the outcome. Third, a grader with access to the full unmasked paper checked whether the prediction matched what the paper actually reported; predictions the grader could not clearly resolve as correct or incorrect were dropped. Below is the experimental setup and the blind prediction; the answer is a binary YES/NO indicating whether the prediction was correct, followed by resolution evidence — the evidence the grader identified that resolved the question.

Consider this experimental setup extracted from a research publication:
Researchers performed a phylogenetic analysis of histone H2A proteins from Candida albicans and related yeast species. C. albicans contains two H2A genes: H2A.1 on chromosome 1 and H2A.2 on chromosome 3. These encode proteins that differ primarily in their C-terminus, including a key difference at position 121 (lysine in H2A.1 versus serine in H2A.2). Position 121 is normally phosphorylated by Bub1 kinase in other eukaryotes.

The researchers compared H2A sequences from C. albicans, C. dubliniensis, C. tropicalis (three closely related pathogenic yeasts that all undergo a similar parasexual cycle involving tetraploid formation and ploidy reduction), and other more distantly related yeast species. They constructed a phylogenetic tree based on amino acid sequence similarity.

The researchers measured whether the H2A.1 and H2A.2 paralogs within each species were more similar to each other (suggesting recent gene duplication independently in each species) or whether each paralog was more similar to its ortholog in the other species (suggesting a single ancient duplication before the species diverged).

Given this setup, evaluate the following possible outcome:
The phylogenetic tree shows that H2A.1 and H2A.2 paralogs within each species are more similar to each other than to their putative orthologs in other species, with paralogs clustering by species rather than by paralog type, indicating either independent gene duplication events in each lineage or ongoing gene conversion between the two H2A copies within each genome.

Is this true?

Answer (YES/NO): NO